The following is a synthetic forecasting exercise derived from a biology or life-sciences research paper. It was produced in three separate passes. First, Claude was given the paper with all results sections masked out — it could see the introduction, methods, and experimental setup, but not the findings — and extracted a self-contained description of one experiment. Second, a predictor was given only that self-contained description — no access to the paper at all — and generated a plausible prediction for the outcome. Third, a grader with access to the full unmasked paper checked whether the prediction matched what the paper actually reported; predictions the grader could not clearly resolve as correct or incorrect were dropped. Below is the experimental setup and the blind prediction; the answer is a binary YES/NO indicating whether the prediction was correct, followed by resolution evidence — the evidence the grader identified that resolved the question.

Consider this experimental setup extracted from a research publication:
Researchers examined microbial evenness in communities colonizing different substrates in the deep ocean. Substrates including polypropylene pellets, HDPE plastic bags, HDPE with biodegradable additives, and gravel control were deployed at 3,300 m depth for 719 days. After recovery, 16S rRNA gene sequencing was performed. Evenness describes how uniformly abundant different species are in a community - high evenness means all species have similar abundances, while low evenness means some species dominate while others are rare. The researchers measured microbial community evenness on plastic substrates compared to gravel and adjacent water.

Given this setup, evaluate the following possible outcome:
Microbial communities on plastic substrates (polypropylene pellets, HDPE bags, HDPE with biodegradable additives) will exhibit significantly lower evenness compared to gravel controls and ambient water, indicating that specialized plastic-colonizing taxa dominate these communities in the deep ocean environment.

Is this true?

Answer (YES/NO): NO